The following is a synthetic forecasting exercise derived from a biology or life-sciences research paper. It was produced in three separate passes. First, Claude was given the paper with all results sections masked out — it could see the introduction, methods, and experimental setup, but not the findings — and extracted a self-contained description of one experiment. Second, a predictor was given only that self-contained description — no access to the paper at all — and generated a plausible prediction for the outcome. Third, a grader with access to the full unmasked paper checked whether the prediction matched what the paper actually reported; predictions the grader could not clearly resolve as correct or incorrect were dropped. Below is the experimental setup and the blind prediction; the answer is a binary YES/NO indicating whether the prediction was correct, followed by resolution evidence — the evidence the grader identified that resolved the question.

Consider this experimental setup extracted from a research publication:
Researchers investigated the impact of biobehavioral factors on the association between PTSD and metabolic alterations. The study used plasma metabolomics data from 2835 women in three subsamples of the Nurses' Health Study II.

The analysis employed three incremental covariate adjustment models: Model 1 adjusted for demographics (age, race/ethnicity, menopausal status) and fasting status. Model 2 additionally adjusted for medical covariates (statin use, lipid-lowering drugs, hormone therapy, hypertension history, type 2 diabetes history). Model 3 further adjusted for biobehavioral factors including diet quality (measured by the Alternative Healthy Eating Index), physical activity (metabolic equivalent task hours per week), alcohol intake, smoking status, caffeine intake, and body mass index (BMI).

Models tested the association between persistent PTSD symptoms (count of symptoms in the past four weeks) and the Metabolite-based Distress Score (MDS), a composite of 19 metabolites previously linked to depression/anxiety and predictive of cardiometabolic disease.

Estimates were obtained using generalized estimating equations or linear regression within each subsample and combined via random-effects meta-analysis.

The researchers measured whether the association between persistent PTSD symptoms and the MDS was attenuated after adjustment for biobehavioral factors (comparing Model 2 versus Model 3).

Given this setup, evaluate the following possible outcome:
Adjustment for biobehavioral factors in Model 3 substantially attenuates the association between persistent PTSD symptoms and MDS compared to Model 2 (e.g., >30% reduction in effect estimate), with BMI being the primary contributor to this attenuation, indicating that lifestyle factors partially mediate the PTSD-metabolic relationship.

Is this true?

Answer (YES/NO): NO